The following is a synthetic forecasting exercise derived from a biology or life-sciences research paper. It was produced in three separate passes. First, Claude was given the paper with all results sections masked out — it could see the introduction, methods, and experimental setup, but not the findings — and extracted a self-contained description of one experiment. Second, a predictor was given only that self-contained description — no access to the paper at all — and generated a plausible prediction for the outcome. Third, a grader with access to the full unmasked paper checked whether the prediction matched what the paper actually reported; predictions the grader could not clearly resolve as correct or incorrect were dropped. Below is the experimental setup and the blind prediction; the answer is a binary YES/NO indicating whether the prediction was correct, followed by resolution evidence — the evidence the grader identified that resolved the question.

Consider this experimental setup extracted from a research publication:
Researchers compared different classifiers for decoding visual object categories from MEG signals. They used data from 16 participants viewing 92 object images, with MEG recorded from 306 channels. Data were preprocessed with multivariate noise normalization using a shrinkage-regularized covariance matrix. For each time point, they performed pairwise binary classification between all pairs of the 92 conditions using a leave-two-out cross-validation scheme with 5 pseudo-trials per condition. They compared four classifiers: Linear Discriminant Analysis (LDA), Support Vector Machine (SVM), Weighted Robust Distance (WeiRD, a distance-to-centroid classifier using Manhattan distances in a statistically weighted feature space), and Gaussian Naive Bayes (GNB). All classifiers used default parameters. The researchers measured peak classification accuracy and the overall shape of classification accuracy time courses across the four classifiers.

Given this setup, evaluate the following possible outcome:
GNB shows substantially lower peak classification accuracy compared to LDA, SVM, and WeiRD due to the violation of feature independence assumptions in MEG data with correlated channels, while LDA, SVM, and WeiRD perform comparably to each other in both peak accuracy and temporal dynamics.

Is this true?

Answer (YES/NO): YES